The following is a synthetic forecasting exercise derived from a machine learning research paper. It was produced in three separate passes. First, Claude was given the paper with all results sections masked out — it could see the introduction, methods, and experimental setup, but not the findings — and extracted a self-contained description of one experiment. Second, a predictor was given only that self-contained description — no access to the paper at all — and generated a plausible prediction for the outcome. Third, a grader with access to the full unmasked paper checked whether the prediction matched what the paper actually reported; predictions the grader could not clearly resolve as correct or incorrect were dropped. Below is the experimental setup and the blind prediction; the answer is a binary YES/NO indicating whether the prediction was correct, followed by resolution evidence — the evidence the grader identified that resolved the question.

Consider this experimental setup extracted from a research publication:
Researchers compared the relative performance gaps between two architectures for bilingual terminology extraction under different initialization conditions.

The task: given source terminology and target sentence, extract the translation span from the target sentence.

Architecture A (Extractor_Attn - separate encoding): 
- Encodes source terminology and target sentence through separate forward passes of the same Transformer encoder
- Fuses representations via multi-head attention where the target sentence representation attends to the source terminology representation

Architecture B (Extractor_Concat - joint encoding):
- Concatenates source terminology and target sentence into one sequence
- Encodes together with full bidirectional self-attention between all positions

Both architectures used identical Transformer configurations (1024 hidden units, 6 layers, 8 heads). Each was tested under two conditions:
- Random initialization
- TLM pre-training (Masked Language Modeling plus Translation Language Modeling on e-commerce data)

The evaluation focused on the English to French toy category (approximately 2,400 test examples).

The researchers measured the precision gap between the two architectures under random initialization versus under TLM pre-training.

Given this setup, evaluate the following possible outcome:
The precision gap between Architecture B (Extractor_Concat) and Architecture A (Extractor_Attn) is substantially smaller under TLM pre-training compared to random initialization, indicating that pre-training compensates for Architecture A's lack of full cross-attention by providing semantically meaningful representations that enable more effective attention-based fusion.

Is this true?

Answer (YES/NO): NO